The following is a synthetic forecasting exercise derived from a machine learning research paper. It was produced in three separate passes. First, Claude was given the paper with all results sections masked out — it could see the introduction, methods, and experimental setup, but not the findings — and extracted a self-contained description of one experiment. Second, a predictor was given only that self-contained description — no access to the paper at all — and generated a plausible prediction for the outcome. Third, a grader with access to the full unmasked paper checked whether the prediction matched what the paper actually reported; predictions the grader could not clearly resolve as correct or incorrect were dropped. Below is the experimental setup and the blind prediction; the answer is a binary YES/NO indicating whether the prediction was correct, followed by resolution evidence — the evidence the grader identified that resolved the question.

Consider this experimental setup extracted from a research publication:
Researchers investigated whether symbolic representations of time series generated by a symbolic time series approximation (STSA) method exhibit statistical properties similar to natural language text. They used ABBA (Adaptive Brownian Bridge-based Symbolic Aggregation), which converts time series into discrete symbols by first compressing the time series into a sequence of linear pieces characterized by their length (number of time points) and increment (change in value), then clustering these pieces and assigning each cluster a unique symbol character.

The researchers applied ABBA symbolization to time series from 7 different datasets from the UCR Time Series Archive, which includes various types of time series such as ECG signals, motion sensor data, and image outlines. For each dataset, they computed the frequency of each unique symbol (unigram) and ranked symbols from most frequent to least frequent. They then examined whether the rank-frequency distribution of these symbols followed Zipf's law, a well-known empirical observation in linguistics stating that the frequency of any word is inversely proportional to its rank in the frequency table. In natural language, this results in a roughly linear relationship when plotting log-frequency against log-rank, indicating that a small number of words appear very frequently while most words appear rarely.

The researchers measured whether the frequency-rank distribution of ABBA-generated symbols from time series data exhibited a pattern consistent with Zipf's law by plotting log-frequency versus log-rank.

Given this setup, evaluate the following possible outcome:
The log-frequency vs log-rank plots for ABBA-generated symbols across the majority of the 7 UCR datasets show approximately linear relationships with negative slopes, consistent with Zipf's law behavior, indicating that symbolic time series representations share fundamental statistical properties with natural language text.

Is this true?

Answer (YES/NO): YES